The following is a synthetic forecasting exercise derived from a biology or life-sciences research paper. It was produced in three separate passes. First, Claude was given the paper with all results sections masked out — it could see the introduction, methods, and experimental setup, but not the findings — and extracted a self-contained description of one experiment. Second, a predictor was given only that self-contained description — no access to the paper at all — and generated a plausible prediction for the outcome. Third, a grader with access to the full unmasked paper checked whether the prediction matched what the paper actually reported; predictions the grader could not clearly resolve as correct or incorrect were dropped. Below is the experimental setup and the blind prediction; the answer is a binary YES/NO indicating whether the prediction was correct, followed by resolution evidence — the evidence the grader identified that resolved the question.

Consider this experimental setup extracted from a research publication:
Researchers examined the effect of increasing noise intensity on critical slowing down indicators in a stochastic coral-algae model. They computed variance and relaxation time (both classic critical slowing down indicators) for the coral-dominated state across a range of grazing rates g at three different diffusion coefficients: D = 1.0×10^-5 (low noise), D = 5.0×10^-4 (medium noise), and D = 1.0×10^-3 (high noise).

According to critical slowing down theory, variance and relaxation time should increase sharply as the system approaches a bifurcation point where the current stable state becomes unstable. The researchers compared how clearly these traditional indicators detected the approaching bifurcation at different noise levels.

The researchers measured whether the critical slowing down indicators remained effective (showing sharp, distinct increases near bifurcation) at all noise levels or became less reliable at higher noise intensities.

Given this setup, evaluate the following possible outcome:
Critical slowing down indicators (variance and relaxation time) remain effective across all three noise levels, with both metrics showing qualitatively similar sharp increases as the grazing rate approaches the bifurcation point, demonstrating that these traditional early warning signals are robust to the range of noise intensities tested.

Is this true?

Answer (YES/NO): NO